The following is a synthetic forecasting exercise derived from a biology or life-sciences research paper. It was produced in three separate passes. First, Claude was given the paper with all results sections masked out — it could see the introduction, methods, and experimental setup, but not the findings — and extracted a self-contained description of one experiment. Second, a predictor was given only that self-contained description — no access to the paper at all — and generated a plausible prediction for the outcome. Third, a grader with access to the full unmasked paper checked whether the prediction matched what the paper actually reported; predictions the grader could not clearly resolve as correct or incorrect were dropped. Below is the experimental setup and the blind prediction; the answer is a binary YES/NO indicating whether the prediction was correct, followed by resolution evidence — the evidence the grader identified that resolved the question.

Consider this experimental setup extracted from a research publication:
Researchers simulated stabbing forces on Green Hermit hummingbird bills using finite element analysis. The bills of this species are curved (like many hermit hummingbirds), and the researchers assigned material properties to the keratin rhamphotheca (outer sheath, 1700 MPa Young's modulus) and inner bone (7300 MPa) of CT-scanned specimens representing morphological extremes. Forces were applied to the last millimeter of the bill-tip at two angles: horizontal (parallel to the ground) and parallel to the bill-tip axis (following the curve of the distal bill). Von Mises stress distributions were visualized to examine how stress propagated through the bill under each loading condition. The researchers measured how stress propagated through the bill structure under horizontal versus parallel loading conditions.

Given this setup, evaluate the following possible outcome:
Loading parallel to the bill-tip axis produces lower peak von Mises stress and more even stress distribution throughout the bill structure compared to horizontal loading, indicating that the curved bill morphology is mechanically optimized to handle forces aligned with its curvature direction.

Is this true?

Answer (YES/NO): NO